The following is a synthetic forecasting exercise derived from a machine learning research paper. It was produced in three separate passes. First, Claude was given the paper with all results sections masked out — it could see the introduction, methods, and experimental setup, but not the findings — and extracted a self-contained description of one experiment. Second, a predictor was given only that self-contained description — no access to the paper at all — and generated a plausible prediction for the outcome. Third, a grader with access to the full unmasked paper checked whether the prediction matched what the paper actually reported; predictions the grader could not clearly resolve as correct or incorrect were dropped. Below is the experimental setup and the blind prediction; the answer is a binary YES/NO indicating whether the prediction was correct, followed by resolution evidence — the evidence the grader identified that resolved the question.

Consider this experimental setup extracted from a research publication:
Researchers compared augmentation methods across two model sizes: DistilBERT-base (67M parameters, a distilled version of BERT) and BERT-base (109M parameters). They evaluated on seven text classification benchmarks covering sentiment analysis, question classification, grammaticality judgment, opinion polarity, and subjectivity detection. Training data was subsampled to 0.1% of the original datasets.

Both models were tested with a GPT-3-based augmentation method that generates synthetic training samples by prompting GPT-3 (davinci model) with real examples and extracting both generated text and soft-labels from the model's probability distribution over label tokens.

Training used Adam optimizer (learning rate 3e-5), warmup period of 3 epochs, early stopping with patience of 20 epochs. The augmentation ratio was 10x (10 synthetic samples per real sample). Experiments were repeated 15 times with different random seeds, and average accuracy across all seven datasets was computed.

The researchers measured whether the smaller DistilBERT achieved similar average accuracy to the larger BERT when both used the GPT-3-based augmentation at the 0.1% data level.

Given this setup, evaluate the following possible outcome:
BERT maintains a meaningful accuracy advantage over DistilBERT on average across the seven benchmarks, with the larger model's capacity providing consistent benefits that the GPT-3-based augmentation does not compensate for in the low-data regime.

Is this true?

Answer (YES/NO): YES